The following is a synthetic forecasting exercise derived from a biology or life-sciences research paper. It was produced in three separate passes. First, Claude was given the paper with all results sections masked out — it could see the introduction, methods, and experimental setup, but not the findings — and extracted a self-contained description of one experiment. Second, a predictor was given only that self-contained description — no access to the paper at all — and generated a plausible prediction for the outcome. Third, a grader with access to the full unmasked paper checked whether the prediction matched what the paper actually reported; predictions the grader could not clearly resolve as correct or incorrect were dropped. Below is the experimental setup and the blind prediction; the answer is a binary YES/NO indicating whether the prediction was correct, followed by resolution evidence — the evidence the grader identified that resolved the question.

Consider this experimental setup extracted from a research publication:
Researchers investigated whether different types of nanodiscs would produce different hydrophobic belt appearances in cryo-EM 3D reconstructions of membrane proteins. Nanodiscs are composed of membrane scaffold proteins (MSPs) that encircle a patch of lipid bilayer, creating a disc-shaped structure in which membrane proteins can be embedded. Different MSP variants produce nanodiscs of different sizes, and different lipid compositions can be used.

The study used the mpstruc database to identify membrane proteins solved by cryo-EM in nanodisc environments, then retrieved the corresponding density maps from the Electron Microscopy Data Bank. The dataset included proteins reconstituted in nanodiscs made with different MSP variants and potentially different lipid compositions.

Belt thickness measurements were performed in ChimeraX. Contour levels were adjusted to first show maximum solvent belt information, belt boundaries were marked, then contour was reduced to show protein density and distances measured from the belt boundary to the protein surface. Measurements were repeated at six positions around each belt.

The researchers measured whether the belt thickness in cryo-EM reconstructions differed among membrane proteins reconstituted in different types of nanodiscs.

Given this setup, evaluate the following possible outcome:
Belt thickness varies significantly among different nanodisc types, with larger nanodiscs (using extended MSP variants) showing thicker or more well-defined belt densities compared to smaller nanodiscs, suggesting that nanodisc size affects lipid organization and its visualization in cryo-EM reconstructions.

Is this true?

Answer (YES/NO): NO